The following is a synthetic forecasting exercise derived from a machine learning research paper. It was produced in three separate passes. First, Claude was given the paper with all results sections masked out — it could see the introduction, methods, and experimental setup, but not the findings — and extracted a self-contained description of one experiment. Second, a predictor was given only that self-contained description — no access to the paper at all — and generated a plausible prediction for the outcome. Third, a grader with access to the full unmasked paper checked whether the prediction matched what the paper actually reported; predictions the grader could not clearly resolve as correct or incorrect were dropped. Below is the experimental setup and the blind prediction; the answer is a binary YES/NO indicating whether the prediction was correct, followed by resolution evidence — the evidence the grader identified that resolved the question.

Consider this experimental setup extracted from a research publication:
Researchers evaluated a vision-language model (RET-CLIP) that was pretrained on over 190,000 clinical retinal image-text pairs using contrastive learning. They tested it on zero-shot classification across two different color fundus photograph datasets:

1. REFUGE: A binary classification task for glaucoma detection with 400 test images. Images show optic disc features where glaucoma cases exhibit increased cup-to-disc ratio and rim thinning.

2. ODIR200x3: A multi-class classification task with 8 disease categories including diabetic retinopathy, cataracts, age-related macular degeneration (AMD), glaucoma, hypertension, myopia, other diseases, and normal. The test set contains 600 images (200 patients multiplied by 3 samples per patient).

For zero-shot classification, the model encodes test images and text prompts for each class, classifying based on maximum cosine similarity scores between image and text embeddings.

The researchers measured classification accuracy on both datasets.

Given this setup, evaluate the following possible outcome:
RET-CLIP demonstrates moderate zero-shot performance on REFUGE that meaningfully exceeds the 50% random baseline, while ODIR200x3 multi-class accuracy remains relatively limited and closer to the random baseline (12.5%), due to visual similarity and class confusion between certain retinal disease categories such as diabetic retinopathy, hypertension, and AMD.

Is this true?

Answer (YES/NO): NO